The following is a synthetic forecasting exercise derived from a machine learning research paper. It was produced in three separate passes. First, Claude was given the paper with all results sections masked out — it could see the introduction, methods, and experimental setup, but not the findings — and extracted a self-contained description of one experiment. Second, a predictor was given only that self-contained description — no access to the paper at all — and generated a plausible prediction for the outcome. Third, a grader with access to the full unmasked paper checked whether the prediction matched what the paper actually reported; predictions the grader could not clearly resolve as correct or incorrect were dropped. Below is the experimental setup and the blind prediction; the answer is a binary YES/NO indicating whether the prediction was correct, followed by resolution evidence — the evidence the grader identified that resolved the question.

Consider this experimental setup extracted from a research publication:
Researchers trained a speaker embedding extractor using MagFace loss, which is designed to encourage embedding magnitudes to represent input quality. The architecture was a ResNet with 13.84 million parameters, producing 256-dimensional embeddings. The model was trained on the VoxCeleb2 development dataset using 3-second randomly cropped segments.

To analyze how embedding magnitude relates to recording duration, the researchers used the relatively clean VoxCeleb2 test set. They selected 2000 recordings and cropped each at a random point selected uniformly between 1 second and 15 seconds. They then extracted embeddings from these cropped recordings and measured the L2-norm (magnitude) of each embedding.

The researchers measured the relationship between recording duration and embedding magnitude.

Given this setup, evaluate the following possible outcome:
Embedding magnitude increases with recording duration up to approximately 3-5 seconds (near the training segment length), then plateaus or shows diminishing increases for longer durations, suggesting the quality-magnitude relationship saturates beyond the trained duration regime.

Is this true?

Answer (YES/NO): NO